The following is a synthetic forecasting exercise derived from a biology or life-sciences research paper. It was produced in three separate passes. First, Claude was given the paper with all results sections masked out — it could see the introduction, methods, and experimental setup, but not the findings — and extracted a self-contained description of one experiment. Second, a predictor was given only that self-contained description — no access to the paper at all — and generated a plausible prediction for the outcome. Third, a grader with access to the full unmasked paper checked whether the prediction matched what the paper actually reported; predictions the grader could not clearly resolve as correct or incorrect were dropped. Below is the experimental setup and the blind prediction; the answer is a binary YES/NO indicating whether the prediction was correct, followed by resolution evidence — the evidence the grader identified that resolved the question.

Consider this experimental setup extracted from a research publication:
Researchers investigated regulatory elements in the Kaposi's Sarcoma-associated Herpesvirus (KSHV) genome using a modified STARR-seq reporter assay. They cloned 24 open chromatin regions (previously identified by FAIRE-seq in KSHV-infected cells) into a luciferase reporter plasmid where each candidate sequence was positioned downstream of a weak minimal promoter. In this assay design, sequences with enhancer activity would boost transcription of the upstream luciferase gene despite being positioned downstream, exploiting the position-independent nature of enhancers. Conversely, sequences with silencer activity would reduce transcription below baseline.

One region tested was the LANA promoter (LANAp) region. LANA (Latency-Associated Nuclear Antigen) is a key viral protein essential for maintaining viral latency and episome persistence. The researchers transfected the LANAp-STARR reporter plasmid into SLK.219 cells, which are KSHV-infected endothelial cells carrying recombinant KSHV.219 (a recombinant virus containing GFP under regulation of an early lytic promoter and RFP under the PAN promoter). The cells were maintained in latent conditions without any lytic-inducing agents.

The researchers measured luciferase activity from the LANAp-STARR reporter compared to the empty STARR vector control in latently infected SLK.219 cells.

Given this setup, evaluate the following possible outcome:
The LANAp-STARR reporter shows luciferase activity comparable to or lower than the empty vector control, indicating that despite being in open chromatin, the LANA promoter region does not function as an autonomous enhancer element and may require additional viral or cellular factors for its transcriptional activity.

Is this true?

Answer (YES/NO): YES